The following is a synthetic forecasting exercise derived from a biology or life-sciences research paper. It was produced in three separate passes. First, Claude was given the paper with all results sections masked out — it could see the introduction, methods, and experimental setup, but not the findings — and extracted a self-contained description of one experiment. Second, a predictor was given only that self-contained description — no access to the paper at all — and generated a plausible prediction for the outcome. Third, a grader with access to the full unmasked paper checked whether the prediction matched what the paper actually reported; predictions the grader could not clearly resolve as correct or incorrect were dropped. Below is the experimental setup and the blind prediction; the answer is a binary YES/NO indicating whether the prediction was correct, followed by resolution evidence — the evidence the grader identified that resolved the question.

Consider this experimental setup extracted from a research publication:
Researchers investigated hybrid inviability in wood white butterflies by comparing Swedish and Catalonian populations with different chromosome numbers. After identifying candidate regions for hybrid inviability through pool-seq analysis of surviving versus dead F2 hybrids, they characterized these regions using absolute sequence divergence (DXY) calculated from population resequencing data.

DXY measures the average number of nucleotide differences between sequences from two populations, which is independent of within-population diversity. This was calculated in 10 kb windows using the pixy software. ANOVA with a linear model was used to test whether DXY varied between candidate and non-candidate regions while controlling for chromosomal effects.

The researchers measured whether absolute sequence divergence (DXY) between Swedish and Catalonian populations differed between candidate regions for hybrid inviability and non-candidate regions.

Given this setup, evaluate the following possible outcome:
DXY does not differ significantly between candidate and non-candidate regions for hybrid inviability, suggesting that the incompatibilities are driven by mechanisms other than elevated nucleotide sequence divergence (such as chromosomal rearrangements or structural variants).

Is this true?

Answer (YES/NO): YES